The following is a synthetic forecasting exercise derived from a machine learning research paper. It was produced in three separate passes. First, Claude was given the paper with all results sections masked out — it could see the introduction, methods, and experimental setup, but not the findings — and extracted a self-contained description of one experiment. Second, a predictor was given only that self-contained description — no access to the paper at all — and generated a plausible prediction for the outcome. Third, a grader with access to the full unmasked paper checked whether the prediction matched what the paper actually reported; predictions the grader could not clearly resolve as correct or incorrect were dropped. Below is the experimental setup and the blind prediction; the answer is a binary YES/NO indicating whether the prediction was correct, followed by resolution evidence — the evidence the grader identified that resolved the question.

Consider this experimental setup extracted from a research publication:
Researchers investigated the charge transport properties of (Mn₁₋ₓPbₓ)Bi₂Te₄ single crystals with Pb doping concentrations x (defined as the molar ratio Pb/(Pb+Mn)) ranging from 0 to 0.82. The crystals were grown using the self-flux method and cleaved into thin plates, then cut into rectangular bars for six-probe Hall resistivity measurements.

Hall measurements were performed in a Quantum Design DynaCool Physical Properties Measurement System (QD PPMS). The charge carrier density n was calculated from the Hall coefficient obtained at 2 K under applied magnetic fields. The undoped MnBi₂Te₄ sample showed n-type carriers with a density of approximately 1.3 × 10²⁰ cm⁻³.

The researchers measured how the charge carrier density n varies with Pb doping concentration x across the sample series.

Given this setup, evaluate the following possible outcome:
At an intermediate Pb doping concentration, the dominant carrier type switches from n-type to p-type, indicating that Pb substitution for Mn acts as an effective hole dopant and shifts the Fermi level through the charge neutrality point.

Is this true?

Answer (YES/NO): NO